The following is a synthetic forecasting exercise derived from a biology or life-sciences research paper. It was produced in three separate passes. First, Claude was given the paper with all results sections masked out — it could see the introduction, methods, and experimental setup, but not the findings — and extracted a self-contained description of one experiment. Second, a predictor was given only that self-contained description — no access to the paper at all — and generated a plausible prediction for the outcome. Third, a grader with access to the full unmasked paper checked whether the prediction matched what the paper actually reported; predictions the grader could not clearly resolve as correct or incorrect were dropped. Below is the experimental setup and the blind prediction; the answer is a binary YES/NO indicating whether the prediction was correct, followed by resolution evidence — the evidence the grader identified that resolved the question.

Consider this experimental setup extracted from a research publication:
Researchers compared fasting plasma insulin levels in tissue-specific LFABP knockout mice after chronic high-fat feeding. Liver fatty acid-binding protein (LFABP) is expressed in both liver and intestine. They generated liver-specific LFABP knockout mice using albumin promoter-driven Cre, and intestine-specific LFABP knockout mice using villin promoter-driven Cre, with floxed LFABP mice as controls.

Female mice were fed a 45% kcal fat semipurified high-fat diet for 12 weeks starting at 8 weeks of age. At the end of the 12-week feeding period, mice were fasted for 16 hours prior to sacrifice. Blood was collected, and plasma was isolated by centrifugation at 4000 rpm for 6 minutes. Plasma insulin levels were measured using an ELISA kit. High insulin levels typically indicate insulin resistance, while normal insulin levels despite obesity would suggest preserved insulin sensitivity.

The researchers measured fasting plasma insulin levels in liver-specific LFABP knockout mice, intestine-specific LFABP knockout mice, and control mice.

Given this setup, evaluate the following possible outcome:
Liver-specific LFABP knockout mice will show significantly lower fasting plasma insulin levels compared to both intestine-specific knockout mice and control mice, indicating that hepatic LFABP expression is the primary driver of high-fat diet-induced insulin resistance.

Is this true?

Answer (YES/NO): NO